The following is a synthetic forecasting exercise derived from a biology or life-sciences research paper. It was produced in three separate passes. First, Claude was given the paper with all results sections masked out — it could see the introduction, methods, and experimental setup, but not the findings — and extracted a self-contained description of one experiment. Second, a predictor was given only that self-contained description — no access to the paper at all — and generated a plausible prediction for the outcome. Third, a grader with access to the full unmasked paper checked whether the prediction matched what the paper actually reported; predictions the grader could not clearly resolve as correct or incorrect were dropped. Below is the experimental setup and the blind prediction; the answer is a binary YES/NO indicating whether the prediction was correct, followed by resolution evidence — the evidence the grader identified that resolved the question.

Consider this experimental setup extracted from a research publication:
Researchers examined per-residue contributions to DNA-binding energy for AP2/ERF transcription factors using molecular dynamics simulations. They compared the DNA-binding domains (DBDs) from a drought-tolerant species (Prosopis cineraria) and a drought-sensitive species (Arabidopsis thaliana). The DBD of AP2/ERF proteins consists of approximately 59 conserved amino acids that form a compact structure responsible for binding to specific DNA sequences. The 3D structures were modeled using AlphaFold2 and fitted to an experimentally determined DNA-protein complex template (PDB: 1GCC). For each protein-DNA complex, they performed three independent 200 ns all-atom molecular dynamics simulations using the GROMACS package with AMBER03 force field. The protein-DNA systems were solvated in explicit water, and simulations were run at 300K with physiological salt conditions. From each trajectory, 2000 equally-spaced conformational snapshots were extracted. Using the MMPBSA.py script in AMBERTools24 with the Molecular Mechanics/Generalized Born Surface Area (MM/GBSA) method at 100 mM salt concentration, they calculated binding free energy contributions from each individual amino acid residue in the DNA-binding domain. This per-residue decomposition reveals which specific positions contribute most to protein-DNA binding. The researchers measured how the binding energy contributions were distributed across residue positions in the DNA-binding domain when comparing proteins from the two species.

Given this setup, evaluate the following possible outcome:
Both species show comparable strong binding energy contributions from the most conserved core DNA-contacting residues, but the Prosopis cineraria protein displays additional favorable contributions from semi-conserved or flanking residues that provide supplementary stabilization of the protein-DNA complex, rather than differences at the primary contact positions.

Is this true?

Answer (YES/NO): NO